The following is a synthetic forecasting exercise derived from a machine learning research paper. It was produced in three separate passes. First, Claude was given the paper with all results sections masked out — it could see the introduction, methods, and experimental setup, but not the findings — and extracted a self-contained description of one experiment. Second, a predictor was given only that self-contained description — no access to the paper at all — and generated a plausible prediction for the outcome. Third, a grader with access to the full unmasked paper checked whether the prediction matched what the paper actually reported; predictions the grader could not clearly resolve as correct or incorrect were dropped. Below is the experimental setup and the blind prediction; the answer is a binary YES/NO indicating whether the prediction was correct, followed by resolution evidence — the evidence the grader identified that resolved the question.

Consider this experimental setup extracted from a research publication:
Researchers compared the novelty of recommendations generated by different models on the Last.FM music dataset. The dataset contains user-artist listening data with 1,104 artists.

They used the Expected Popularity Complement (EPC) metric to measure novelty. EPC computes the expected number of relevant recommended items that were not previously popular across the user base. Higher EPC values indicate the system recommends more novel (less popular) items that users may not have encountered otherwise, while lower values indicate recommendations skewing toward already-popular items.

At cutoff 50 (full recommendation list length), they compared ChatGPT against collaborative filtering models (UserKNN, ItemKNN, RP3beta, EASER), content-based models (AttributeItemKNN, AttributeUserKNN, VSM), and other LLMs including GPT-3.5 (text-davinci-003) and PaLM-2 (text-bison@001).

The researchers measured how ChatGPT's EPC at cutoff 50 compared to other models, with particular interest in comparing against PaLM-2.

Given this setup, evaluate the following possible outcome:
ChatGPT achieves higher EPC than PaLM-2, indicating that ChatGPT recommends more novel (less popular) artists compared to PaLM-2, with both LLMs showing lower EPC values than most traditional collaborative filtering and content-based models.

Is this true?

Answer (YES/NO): NO